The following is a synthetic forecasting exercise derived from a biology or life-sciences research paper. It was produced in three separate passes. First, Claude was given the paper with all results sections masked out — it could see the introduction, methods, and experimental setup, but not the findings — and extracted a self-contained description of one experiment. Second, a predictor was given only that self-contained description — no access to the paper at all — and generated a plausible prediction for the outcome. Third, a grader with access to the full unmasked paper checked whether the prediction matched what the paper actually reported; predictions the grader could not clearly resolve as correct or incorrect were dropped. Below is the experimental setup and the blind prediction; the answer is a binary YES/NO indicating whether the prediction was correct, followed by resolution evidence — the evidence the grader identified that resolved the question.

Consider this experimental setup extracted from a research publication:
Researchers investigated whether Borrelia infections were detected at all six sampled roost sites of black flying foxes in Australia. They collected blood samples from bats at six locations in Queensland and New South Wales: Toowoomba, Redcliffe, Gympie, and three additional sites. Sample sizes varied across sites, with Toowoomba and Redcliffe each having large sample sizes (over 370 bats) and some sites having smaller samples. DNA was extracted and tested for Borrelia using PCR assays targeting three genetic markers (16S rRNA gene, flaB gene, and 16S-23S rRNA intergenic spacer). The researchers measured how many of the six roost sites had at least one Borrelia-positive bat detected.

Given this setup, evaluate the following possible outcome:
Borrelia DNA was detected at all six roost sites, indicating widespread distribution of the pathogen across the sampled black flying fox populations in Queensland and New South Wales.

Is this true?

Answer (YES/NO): NO